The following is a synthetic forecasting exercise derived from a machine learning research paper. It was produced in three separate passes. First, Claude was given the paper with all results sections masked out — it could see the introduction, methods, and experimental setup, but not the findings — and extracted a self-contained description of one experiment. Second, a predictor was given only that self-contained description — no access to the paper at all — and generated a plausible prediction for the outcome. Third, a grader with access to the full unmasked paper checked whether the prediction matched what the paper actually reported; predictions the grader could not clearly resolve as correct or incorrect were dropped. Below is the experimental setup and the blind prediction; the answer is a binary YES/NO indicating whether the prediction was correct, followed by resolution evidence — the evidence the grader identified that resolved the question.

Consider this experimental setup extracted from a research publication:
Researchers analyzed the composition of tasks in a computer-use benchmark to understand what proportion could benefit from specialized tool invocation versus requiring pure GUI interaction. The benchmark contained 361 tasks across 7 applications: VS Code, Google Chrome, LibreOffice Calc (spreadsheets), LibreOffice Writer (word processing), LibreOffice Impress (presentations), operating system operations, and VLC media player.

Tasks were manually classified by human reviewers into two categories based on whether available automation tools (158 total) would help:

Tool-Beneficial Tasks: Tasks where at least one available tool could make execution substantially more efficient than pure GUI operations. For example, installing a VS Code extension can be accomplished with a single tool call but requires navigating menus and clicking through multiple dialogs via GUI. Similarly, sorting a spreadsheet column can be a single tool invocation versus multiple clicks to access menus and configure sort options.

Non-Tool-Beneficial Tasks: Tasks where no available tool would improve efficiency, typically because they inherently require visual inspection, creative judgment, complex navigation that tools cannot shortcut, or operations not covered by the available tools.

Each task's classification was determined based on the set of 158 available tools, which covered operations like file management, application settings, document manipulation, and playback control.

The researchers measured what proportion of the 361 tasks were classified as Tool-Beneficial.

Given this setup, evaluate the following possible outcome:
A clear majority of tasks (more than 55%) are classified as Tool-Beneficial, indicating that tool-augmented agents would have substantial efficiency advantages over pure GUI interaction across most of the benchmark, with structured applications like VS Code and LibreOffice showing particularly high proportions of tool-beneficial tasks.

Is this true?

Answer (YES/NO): YES